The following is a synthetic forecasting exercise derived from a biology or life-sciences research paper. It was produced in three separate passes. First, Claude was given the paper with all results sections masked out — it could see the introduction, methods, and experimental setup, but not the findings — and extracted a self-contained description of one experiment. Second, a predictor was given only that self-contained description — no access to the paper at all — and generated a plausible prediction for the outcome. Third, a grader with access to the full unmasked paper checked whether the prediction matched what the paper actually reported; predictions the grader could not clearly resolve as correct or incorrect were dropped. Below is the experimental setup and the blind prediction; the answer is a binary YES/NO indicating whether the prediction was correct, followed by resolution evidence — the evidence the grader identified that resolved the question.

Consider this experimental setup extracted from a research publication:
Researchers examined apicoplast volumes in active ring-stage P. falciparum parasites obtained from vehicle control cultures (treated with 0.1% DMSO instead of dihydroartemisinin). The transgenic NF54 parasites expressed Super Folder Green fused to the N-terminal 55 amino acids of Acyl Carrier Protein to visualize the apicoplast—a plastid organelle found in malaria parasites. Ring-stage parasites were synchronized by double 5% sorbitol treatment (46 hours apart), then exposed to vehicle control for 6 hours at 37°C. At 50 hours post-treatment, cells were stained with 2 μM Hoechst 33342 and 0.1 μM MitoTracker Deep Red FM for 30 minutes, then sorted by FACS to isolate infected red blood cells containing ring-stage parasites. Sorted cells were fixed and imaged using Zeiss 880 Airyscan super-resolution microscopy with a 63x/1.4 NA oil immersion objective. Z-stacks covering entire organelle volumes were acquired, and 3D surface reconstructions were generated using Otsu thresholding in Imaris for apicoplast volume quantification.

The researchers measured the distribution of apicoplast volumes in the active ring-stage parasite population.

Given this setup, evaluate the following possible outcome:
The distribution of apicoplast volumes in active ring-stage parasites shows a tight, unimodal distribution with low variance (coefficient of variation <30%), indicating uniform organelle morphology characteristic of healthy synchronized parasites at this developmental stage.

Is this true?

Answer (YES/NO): NO